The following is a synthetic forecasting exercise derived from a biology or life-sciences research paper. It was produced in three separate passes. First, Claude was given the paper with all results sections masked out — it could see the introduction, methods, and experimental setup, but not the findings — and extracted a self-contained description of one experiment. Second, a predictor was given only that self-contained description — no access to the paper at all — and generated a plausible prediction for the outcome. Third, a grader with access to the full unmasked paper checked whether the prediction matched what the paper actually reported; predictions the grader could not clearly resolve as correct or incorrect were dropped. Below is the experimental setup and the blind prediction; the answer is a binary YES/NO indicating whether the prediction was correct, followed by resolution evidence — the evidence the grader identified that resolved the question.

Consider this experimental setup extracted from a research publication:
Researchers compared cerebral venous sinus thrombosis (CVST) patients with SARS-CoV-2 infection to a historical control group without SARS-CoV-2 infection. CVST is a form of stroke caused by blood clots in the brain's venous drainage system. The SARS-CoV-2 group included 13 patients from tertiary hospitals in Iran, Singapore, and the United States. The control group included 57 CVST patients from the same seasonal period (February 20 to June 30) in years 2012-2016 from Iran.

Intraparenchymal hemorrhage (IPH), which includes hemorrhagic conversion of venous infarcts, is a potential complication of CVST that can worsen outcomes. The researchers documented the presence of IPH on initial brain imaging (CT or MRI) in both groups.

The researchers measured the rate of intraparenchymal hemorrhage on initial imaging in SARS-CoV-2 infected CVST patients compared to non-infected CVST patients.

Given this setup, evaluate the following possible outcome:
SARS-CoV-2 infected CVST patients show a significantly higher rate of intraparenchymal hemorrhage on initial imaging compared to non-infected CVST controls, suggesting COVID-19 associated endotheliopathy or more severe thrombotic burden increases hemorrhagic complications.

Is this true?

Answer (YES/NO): NO